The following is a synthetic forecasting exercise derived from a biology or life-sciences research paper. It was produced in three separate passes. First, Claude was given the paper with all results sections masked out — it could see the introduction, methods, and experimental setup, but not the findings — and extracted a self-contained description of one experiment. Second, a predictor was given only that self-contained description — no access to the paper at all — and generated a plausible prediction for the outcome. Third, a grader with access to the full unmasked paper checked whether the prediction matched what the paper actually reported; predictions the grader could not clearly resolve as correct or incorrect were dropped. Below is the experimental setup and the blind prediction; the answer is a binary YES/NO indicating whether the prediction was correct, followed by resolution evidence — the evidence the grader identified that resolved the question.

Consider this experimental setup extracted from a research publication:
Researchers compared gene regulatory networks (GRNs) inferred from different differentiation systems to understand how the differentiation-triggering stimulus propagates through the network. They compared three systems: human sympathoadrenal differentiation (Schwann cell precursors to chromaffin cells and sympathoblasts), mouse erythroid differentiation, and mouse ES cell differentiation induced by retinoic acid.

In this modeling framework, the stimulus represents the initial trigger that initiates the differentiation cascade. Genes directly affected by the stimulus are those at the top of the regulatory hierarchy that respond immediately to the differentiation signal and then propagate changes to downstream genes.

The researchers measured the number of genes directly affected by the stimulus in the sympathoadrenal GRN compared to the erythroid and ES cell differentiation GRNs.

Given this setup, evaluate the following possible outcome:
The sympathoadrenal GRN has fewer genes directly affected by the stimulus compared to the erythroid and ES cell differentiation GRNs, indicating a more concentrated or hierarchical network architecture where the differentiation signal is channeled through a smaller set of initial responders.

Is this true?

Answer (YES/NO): YES